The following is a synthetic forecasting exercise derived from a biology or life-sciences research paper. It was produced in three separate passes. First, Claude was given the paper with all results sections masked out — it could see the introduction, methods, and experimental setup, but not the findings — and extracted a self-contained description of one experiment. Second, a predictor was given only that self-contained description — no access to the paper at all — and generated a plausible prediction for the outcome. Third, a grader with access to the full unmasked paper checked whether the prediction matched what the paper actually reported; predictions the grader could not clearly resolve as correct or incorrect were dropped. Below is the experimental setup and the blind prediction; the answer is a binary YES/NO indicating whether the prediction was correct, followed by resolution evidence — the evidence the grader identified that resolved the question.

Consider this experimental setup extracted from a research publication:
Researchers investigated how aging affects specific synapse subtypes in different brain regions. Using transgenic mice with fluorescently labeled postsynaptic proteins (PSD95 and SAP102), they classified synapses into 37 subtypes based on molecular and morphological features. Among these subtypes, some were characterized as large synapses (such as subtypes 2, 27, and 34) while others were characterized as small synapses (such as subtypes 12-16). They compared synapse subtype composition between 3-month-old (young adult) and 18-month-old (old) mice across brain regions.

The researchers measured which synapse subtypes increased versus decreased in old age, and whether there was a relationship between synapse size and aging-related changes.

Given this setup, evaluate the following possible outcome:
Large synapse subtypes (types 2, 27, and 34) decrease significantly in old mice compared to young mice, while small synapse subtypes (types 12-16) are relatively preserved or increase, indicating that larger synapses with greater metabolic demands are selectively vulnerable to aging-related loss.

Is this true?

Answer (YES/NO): NO